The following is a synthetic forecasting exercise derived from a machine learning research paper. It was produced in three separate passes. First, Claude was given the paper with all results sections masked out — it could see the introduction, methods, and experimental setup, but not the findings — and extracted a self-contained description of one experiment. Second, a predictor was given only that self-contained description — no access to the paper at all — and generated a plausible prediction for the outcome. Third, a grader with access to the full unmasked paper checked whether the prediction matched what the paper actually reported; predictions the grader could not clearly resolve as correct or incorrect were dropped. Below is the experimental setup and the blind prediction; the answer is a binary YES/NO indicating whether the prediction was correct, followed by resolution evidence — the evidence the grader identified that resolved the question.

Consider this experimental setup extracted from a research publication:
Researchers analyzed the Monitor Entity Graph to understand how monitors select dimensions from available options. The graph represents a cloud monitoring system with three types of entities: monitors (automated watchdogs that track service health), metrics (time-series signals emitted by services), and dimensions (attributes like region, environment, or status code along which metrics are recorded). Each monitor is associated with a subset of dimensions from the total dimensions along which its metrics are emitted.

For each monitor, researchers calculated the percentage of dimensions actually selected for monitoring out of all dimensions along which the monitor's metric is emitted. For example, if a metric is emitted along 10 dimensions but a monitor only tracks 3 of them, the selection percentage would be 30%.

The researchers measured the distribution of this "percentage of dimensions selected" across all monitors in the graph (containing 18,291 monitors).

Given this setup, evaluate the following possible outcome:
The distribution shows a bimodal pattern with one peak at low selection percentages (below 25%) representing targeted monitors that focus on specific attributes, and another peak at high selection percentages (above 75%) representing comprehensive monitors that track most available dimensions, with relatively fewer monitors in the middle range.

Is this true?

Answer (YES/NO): NO